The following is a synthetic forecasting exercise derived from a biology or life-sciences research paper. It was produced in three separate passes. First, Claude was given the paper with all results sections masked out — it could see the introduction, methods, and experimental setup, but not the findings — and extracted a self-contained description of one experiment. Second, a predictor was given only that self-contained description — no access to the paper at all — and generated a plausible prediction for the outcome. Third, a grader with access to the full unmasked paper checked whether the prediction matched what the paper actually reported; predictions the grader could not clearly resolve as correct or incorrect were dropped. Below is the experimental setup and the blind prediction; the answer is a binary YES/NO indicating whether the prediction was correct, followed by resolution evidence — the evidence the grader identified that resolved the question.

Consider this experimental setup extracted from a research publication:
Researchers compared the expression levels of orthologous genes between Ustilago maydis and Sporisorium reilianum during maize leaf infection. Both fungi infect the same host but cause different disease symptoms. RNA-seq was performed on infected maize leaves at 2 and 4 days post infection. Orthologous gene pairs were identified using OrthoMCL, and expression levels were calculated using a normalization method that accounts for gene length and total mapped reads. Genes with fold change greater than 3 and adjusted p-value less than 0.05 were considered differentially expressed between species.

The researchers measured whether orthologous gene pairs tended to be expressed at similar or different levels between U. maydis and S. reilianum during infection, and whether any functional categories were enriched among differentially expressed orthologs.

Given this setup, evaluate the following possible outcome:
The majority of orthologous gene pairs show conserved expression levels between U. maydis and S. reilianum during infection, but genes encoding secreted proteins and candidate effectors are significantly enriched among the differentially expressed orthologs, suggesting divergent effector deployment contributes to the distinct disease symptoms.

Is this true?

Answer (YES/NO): NO